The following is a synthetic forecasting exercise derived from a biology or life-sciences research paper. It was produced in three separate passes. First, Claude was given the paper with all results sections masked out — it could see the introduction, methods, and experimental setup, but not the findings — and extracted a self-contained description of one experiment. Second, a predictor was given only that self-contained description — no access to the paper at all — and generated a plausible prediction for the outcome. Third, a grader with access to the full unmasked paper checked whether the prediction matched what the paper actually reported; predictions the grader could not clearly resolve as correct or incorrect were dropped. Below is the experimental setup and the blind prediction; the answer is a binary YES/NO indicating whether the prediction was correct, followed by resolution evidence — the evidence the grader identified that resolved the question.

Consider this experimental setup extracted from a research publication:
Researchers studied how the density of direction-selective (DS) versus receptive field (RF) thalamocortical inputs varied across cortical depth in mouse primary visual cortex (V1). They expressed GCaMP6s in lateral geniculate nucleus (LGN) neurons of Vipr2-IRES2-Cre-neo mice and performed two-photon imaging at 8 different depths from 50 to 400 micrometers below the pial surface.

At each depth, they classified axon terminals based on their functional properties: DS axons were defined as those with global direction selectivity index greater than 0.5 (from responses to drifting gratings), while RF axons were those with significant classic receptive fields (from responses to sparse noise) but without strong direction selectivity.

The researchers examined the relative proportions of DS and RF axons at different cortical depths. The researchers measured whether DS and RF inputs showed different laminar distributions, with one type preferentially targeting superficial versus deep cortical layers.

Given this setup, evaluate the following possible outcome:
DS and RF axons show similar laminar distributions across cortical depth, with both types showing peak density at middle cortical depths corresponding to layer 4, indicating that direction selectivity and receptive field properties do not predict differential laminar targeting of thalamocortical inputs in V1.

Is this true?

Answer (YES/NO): NO